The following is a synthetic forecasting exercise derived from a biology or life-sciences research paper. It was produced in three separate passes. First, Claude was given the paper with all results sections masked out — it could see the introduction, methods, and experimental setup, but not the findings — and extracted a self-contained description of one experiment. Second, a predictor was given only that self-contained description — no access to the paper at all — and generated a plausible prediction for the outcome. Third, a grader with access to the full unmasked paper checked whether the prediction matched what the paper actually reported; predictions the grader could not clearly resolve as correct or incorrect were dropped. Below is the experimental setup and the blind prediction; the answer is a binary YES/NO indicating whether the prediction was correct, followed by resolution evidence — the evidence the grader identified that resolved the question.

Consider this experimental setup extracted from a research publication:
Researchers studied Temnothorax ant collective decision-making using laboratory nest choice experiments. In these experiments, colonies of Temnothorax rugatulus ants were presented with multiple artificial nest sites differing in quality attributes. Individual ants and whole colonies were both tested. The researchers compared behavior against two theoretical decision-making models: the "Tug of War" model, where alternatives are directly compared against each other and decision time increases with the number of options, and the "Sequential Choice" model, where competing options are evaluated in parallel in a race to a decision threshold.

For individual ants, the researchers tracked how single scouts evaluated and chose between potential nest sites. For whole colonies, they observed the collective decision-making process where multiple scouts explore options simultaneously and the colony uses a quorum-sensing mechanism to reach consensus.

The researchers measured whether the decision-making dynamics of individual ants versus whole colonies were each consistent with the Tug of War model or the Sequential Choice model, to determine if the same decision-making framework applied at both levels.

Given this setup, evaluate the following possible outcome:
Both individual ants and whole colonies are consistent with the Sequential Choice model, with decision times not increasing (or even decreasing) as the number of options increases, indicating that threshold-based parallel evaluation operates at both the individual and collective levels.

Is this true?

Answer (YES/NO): NO